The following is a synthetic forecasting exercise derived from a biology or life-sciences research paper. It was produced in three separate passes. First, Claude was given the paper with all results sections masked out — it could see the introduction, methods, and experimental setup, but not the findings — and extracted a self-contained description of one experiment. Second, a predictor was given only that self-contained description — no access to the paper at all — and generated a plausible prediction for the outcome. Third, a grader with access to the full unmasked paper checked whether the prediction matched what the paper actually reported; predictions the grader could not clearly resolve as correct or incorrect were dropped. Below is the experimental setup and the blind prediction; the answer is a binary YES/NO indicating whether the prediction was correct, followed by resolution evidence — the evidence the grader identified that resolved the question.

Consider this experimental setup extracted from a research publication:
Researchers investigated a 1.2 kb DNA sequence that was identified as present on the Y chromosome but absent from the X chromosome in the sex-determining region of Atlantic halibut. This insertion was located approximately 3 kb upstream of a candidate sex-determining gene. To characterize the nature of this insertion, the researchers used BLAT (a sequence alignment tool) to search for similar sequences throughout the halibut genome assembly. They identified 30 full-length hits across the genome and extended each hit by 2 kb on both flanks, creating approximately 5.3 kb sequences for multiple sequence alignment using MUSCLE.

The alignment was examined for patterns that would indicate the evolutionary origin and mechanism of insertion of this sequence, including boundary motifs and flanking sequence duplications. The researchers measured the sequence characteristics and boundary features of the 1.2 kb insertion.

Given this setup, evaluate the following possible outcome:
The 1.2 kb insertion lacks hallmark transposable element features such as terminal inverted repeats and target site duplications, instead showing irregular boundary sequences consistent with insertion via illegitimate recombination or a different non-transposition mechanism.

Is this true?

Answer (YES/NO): NO